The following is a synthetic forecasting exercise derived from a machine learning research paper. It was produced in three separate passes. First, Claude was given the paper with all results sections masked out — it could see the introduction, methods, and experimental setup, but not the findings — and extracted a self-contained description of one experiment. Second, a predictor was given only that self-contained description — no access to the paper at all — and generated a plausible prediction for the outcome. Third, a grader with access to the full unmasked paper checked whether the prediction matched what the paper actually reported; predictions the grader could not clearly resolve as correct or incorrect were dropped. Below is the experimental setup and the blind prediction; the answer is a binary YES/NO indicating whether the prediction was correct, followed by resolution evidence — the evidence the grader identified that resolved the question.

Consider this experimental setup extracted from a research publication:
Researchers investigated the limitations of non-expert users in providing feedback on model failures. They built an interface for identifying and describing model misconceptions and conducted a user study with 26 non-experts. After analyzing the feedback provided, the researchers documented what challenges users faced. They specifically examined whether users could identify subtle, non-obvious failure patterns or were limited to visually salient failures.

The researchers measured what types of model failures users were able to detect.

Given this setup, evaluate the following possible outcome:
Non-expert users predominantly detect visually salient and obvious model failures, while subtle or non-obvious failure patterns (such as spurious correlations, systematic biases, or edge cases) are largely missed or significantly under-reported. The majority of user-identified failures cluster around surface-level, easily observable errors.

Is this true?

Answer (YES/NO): NO